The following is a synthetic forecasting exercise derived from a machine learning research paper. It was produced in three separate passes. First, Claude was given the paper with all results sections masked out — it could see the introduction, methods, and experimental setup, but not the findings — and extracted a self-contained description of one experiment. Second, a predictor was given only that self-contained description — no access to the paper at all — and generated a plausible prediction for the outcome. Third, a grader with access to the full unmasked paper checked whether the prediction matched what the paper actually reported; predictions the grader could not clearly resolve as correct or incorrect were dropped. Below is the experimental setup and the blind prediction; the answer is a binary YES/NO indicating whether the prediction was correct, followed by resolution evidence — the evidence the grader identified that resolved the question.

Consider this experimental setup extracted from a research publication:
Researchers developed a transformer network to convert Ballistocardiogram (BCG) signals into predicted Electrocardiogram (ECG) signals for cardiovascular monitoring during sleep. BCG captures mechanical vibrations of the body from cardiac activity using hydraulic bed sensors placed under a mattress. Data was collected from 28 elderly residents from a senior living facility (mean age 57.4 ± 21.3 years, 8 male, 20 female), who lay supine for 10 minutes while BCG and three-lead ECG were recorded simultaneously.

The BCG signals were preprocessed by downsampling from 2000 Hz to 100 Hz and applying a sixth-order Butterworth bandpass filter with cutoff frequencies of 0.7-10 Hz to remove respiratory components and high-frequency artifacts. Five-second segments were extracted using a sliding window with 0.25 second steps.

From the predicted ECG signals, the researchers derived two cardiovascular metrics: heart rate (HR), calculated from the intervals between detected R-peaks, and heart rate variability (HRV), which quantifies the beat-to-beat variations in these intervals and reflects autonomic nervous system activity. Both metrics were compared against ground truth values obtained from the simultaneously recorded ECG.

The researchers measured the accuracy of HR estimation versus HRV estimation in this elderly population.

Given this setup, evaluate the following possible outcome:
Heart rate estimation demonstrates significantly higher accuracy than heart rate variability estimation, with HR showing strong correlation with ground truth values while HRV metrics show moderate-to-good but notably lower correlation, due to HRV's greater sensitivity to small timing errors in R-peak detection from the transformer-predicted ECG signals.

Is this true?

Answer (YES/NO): YES